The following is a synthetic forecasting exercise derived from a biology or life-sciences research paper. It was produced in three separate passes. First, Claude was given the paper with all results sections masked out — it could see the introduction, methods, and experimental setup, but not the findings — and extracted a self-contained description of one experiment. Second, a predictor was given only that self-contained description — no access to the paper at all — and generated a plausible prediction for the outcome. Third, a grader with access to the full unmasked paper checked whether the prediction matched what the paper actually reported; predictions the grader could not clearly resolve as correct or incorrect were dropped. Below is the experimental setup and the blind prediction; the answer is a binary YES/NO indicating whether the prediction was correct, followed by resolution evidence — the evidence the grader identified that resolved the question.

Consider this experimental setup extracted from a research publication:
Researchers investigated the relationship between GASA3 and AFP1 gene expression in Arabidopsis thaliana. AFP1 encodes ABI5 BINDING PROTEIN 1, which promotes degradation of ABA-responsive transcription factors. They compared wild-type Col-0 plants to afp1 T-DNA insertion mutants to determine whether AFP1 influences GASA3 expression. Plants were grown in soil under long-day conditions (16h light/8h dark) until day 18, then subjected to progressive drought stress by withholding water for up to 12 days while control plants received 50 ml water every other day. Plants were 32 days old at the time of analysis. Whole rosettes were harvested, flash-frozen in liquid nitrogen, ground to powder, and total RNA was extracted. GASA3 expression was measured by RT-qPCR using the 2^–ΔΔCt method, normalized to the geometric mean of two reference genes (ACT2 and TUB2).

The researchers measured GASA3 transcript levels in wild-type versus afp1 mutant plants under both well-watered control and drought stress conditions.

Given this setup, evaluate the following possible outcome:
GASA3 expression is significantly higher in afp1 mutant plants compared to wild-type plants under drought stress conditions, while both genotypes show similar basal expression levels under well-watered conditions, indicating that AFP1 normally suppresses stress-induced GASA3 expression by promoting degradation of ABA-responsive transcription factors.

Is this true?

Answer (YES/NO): NO